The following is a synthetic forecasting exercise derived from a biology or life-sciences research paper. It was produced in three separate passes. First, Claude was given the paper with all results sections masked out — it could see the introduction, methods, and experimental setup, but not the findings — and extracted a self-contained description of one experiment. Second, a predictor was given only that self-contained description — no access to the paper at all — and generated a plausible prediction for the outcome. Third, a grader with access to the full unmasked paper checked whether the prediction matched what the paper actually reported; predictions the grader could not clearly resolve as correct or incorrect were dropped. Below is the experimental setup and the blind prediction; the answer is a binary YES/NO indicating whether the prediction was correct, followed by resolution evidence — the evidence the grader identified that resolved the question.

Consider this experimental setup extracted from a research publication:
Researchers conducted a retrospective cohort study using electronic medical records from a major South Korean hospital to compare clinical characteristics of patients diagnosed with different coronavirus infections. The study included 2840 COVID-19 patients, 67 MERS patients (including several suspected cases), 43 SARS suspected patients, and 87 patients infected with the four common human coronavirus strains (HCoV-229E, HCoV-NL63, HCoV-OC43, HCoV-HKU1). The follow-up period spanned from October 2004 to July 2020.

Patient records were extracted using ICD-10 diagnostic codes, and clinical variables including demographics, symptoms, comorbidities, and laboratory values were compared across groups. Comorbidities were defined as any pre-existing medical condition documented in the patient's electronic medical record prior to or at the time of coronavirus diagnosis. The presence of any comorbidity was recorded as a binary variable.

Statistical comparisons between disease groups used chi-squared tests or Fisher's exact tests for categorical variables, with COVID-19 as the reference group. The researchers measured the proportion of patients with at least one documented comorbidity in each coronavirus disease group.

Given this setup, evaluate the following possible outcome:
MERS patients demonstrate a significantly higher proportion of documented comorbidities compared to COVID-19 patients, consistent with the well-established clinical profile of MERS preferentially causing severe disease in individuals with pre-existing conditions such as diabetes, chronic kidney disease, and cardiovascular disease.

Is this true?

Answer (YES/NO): NO